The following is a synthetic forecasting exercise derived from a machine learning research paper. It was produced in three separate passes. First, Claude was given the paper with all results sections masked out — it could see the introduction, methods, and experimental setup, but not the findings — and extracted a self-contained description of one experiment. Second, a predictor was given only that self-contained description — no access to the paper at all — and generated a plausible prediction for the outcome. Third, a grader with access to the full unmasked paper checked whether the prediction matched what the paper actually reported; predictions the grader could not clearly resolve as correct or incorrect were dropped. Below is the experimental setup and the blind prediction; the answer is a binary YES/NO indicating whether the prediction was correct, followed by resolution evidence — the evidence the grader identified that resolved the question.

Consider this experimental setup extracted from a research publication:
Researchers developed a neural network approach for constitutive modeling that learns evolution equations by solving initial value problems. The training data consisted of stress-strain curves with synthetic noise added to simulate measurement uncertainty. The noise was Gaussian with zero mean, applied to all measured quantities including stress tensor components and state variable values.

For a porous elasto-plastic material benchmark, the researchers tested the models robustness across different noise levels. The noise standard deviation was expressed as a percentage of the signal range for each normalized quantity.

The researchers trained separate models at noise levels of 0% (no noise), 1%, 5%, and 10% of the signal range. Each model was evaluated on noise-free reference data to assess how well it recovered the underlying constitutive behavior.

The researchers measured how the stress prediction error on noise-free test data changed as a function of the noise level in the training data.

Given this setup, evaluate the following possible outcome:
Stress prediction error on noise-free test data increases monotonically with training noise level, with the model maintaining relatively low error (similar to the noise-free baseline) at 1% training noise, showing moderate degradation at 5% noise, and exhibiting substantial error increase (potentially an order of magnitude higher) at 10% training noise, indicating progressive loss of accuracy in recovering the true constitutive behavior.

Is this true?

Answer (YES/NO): NO